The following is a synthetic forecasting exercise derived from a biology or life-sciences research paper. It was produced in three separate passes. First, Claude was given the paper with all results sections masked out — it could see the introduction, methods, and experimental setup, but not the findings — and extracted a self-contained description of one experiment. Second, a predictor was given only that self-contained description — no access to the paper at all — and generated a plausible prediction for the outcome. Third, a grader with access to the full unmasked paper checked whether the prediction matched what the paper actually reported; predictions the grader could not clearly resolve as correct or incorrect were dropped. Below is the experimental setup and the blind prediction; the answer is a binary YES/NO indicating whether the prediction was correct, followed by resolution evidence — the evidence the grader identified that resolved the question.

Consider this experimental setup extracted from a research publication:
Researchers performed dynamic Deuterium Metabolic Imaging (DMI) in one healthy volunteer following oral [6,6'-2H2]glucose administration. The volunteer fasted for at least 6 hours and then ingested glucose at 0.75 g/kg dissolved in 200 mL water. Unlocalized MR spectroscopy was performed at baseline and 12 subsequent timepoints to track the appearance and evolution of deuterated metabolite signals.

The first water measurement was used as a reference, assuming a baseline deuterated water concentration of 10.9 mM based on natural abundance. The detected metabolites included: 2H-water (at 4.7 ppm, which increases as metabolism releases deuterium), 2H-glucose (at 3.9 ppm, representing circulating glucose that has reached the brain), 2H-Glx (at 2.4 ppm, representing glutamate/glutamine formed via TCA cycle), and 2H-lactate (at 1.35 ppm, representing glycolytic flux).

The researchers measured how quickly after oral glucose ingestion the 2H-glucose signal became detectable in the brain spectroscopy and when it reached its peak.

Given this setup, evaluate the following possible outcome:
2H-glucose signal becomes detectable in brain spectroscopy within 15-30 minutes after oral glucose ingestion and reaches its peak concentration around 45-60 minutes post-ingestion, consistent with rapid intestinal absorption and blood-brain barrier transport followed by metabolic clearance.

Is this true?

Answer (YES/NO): NO